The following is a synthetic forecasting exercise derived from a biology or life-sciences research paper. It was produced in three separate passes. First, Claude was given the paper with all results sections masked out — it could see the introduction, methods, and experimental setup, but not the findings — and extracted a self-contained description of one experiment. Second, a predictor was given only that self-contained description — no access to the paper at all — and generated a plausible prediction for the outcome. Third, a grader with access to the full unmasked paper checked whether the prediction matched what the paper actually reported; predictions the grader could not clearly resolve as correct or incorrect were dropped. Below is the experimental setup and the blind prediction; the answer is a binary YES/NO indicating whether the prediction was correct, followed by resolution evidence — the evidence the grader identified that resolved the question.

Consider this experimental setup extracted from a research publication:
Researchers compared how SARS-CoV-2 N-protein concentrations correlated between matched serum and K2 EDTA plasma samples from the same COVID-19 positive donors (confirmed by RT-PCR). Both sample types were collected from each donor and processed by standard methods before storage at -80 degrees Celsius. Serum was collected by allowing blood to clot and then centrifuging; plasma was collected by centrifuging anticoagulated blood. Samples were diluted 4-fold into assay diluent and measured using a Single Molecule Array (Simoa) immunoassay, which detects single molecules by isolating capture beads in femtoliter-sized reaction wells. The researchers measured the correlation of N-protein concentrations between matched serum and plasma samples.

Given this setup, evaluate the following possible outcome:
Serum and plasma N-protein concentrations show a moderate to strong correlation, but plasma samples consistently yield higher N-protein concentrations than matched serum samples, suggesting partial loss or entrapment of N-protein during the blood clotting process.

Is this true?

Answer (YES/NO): NO